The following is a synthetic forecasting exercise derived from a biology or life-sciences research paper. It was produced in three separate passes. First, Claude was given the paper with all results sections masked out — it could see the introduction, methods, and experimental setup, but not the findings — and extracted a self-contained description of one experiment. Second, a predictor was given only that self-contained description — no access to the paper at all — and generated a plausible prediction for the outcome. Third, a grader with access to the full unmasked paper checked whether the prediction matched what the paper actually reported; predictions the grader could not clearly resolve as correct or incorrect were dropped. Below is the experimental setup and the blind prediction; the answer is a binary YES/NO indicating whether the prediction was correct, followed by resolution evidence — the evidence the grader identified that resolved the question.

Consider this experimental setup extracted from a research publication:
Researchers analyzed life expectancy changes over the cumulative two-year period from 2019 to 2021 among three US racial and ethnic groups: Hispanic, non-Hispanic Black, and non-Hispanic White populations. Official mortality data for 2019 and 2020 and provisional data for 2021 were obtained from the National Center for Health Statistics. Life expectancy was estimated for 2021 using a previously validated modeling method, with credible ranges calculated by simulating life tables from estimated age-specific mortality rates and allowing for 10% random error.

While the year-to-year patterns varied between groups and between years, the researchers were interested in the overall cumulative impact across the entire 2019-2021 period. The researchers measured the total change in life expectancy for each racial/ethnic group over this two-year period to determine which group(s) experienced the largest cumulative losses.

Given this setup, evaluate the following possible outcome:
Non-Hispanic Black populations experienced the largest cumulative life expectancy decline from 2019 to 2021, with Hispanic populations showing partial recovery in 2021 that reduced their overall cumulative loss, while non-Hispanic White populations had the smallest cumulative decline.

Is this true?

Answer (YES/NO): NO